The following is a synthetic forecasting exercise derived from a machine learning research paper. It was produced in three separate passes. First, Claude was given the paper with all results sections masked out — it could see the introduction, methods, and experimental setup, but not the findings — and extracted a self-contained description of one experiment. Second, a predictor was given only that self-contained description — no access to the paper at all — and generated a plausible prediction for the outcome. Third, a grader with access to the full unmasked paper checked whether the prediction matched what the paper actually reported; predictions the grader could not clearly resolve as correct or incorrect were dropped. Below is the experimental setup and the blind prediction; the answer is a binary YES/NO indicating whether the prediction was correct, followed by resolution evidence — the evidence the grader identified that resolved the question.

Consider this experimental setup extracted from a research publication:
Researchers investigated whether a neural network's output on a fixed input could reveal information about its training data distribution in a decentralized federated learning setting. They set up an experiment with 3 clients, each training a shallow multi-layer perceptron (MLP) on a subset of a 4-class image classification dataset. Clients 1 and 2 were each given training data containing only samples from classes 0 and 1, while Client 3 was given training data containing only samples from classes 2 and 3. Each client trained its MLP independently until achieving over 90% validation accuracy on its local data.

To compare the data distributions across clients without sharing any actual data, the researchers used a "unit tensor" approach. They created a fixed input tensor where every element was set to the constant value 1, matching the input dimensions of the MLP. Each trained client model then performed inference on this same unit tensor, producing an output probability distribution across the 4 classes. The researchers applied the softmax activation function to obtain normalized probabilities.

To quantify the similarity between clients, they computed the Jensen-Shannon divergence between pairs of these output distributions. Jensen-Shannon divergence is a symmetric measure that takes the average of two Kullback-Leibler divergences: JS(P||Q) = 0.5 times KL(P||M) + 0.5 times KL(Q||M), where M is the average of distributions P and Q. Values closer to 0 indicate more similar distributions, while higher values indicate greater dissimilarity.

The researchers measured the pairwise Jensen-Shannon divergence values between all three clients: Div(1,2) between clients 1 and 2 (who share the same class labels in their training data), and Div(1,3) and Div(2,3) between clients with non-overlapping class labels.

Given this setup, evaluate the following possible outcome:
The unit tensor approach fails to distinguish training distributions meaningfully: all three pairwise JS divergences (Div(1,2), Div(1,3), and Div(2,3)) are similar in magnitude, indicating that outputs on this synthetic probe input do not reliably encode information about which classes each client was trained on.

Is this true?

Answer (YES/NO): NO